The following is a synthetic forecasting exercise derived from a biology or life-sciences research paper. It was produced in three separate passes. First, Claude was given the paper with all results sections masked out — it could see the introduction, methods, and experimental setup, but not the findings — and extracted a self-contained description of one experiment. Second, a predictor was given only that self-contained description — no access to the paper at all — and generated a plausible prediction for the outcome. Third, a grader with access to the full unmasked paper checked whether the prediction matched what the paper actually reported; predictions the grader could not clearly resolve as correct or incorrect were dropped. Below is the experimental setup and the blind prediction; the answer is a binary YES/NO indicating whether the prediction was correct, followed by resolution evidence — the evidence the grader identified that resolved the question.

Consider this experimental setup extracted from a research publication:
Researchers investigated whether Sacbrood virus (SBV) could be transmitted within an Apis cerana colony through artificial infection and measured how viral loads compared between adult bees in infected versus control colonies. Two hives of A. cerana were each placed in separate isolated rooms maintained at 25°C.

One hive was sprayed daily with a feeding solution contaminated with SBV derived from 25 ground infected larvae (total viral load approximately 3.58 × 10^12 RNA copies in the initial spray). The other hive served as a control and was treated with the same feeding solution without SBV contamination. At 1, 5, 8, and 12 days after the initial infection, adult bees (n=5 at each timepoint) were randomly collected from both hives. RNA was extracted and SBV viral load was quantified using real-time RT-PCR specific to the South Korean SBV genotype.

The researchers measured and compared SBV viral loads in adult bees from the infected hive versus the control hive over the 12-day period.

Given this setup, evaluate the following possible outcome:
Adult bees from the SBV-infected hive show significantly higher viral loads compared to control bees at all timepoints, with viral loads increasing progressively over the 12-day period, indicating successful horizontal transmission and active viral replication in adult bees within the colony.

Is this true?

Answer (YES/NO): NO